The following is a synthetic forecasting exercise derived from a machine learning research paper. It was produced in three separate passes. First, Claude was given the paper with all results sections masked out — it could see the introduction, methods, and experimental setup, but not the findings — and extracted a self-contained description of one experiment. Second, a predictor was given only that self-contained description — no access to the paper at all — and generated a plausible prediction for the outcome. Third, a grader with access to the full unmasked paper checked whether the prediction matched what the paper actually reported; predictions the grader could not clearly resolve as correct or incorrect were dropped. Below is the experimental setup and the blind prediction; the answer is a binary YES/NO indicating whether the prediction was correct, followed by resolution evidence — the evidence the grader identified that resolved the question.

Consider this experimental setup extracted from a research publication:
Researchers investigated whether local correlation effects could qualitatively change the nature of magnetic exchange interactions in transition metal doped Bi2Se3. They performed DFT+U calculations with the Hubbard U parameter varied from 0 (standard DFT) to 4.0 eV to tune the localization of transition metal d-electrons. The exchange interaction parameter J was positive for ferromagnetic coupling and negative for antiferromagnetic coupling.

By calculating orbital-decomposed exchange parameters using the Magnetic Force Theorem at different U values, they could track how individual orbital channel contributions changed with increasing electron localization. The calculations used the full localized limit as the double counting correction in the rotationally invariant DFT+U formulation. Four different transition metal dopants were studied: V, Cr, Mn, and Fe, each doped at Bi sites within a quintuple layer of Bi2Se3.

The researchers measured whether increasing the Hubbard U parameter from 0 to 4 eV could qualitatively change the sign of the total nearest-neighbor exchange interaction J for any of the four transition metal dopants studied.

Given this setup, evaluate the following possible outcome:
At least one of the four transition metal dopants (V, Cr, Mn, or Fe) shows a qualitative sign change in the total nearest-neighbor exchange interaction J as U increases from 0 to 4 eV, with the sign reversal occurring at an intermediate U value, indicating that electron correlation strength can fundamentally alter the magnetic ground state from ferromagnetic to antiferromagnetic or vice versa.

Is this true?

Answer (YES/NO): NO